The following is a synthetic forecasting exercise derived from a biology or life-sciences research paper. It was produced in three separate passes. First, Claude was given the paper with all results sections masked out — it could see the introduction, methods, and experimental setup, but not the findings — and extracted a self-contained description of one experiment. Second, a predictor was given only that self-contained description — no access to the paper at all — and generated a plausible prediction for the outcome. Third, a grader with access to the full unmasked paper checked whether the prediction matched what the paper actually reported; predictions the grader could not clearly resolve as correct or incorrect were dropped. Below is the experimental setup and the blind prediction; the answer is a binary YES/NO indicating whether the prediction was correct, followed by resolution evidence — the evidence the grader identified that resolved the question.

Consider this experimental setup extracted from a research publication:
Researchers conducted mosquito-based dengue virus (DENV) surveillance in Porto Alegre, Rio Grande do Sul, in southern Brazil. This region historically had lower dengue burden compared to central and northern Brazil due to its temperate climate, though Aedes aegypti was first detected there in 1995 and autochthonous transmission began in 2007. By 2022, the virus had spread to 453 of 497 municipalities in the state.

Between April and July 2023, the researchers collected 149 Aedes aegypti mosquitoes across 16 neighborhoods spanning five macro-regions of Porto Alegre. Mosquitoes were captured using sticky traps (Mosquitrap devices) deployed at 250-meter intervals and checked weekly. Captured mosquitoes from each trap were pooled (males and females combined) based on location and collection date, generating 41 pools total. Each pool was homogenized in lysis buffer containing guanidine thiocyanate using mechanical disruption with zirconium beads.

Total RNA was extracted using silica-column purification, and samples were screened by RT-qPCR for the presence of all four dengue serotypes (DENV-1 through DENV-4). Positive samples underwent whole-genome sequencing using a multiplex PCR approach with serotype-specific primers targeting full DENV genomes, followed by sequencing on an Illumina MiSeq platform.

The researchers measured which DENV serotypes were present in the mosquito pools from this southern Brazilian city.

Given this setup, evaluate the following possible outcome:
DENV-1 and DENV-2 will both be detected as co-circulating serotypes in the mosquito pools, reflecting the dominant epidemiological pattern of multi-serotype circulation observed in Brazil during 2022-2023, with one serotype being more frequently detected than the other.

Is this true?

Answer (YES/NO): YES